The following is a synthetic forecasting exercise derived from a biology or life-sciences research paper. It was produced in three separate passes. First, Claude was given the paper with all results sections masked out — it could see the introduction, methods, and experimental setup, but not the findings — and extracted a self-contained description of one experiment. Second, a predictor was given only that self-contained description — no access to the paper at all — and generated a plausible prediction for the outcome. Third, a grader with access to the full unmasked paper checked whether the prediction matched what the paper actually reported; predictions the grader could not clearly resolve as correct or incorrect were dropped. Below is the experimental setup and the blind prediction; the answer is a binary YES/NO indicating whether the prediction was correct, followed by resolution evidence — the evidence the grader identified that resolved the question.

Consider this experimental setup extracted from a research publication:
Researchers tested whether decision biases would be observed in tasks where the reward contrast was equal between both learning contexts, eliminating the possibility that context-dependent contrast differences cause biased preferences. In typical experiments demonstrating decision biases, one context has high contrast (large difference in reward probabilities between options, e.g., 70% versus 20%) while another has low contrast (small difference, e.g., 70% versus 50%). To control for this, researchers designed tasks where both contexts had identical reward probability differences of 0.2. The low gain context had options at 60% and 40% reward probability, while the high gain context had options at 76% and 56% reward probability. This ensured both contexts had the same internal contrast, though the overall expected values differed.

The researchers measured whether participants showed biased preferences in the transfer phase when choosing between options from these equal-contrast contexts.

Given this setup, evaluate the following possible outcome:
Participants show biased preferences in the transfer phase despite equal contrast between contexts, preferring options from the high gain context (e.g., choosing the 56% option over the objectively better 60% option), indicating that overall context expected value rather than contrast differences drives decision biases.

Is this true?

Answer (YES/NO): NO